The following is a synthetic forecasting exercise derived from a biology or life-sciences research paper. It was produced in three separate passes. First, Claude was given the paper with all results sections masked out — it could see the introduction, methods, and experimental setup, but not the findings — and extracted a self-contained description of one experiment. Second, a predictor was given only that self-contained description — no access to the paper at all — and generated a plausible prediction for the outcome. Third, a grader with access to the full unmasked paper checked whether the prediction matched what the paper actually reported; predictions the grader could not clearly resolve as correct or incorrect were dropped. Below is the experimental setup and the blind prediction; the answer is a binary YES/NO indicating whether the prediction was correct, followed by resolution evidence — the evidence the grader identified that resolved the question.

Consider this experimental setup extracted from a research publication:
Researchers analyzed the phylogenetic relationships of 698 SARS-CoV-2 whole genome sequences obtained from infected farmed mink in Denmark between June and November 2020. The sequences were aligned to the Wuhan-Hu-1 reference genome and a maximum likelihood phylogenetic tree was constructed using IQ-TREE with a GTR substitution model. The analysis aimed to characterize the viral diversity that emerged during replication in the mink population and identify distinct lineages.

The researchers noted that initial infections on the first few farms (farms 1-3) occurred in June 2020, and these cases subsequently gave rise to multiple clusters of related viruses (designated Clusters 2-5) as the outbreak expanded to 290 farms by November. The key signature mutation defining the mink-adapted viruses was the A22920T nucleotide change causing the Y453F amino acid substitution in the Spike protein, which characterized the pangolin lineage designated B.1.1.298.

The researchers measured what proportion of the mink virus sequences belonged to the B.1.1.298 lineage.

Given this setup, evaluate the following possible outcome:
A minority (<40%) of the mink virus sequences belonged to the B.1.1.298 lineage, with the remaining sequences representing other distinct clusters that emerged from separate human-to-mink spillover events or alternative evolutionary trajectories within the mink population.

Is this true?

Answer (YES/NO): NO